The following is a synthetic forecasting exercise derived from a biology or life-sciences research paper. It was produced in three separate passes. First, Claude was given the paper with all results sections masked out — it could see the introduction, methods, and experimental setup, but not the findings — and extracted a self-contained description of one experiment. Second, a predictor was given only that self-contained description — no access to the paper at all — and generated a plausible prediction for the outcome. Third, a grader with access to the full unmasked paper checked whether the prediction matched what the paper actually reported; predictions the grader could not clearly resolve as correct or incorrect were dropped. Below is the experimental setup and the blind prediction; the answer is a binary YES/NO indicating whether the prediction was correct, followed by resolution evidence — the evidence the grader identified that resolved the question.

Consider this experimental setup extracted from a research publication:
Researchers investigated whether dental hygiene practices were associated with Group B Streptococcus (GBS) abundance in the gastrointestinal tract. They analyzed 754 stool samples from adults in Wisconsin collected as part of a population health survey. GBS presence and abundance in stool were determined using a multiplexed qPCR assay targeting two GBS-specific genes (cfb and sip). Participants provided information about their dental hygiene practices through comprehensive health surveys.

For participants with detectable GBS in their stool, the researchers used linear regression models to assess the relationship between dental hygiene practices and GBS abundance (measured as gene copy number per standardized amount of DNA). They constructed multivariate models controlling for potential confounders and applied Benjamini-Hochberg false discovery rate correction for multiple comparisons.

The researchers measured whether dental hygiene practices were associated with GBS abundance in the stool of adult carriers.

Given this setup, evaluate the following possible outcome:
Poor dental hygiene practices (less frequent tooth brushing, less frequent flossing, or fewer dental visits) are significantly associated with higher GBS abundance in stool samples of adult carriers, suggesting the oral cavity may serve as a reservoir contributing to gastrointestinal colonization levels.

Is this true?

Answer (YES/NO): YES